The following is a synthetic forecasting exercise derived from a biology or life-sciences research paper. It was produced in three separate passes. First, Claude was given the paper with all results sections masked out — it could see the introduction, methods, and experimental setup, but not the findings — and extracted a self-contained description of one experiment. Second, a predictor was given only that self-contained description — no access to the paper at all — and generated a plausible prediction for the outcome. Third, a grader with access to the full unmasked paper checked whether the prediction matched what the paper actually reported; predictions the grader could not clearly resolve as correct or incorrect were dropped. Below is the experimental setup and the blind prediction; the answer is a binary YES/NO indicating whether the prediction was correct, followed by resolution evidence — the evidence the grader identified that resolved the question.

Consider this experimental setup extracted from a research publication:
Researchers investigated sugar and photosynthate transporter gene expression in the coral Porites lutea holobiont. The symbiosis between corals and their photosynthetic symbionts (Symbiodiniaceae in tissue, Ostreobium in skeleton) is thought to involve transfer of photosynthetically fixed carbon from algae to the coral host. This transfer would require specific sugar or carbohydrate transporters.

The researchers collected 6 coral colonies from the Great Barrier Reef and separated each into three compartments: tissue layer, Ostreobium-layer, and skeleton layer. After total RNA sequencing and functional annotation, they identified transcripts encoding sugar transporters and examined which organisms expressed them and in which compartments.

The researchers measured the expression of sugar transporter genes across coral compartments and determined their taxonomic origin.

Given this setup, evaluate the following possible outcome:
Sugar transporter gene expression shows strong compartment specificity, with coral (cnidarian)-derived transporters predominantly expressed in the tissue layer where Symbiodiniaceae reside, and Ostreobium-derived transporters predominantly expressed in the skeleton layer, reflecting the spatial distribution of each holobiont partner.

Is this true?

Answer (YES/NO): NO